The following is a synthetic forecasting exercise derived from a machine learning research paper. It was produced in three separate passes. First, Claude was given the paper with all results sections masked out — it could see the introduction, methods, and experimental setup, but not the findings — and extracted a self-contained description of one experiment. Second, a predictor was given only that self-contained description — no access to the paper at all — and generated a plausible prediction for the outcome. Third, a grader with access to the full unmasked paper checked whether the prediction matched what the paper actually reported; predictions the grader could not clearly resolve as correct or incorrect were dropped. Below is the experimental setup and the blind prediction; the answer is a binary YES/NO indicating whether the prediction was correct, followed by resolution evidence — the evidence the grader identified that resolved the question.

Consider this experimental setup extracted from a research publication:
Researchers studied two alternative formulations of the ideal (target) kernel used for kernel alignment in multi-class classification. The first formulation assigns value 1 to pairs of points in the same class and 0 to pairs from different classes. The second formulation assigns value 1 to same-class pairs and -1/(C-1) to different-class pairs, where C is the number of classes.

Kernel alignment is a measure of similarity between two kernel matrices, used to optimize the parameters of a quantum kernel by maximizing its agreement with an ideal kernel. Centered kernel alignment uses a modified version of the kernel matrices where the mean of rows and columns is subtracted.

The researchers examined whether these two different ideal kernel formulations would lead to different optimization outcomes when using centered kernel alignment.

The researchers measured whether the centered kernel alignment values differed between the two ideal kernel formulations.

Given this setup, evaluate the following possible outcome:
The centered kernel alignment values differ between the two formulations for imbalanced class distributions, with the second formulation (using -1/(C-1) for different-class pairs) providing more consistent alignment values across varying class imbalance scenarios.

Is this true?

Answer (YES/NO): NO